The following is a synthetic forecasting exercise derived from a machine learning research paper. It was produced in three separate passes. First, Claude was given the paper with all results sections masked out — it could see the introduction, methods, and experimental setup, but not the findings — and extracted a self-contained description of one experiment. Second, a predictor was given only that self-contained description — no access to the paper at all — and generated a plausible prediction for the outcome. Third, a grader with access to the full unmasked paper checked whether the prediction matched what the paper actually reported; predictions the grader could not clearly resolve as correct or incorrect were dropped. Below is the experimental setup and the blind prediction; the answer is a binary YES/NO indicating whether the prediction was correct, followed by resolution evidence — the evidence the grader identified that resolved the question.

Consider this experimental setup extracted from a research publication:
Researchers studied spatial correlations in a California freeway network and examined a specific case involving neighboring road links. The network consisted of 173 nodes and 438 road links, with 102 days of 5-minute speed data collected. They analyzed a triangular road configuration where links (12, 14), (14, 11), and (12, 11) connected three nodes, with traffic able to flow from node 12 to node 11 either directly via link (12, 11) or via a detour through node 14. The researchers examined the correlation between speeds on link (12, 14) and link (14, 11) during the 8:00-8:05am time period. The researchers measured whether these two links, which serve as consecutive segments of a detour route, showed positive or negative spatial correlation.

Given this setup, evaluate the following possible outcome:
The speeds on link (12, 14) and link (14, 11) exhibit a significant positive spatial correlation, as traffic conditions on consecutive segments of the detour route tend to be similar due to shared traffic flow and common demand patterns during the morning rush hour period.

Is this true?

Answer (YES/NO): NO